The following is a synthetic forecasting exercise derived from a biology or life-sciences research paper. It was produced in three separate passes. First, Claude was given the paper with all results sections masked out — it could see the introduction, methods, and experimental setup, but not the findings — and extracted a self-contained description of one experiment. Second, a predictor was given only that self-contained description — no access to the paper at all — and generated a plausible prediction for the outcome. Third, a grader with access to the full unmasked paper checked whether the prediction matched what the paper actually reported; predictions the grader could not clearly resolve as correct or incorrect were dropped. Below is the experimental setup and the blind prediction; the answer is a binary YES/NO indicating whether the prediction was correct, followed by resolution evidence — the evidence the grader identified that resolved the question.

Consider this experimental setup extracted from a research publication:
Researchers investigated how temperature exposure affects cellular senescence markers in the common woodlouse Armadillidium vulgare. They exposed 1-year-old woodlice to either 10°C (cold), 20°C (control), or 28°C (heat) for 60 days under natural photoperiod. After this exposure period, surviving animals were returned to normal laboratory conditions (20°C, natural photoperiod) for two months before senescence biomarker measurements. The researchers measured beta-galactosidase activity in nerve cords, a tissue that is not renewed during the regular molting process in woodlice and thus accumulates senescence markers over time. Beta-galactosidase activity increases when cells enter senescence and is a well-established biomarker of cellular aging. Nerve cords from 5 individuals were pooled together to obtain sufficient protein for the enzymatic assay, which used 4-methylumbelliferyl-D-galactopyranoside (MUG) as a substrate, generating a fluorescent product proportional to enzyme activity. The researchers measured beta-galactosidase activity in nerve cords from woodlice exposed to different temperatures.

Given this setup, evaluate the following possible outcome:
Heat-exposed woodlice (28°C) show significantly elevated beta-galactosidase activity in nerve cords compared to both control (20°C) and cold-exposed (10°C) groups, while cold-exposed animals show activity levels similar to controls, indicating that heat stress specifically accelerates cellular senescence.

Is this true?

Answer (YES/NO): NO